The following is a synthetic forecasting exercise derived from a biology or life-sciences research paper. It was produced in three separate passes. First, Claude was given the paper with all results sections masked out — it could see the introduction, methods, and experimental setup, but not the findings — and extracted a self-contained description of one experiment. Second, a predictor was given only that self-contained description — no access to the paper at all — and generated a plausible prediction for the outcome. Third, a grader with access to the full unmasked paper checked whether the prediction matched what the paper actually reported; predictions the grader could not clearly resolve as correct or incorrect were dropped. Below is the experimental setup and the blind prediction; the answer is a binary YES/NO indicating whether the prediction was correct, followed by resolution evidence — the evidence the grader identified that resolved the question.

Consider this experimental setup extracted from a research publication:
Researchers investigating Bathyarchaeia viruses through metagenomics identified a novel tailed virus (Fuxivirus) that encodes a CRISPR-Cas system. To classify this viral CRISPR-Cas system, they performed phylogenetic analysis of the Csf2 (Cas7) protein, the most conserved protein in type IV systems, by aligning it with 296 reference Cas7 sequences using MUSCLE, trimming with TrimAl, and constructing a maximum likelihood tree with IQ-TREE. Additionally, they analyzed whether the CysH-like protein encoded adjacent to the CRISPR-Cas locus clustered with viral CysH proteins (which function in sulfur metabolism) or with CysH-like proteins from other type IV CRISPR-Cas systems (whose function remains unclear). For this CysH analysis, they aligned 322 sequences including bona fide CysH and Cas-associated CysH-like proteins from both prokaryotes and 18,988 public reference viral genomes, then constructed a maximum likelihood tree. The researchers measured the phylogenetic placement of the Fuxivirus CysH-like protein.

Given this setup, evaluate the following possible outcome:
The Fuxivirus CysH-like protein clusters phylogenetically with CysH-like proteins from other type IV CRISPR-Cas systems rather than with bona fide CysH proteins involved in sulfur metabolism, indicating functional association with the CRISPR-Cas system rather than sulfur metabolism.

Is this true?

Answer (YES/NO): YES